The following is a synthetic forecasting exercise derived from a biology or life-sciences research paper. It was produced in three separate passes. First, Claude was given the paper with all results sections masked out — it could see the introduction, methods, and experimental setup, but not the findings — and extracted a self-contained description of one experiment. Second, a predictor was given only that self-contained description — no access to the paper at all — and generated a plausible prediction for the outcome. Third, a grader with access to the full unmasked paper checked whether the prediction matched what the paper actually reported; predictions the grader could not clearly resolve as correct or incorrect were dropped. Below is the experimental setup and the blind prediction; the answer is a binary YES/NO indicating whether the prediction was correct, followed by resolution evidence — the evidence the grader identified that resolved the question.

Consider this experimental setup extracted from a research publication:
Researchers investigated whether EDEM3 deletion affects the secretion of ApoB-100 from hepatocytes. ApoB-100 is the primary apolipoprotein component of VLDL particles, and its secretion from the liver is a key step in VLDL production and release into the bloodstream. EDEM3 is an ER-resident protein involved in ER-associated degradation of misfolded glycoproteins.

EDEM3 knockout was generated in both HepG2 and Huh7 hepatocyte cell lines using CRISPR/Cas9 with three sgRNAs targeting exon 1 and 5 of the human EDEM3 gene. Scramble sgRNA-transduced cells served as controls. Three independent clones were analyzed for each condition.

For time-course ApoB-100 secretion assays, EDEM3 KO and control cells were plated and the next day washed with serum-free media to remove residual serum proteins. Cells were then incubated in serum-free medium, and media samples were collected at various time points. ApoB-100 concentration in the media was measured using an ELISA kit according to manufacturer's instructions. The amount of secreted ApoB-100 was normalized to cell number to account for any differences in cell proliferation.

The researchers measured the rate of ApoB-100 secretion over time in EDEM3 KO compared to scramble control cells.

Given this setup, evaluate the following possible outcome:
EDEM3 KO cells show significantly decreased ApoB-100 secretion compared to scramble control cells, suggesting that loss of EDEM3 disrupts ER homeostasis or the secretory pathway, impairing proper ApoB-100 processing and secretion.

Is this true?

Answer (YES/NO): NO